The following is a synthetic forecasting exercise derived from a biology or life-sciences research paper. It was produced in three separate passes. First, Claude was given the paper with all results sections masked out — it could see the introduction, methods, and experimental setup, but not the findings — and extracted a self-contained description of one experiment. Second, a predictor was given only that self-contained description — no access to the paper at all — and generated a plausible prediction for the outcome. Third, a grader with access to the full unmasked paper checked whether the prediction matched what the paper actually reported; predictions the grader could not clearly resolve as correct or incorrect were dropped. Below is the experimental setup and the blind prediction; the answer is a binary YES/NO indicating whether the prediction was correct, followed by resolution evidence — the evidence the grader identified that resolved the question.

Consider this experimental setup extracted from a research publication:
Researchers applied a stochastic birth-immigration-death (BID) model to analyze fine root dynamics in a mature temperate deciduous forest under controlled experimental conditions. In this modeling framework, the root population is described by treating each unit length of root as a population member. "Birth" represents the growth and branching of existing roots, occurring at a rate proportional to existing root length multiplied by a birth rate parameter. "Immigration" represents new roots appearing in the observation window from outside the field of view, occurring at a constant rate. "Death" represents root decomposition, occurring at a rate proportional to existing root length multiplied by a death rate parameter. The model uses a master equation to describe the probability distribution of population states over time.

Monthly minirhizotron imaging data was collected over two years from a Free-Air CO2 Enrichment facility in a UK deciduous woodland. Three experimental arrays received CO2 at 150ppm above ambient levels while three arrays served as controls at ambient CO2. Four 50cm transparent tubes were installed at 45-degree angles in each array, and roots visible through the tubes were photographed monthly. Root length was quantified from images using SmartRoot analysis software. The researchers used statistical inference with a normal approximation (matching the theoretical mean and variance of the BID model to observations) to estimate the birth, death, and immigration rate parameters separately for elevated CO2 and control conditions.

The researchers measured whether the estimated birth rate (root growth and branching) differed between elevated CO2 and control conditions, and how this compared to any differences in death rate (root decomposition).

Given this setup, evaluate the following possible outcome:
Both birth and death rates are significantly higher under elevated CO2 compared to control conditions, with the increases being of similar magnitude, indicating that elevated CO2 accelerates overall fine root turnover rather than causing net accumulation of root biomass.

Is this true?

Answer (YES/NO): NO